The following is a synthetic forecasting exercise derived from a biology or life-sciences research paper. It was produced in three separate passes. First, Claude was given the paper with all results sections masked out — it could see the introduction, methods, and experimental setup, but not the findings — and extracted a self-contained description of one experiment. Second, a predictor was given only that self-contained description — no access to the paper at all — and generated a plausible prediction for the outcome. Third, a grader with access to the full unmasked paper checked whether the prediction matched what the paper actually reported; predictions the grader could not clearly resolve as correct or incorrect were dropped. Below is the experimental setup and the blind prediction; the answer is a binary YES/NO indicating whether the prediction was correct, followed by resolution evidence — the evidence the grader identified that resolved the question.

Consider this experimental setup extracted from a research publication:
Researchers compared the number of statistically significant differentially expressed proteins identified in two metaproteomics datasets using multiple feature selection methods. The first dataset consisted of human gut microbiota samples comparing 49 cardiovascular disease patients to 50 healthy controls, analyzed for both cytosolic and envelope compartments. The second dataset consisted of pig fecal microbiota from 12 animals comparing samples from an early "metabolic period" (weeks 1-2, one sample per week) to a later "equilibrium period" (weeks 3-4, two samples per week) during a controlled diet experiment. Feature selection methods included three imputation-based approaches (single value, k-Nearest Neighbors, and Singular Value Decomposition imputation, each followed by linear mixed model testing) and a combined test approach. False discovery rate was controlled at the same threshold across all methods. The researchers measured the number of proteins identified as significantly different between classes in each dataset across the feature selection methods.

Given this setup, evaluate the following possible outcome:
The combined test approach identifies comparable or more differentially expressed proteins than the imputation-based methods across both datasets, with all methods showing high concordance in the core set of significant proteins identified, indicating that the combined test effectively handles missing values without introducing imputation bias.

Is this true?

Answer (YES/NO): NO